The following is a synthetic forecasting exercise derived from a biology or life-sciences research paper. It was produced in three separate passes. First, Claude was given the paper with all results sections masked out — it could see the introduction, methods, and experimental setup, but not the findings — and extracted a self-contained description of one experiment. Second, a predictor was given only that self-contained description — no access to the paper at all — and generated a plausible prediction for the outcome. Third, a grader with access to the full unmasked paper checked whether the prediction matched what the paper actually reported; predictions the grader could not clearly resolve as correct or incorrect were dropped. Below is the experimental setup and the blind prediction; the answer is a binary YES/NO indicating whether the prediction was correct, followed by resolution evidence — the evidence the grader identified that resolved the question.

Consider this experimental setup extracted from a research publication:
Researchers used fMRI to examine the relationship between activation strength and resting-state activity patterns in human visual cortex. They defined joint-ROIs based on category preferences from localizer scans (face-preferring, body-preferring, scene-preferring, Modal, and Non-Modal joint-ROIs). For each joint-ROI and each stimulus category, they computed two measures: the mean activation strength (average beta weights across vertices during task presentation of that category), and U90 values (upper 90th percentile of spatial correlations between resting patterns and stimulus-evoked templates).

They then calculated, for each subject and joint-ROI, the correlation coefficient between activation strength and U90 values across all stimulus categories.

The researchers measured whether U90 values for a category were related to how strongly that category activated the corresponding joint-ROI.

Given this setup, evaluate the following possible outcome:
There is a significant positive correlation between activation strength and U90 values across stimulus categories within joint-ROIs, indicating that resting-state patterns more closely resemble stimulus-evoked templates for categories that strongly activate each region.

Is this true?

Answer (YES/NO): NO